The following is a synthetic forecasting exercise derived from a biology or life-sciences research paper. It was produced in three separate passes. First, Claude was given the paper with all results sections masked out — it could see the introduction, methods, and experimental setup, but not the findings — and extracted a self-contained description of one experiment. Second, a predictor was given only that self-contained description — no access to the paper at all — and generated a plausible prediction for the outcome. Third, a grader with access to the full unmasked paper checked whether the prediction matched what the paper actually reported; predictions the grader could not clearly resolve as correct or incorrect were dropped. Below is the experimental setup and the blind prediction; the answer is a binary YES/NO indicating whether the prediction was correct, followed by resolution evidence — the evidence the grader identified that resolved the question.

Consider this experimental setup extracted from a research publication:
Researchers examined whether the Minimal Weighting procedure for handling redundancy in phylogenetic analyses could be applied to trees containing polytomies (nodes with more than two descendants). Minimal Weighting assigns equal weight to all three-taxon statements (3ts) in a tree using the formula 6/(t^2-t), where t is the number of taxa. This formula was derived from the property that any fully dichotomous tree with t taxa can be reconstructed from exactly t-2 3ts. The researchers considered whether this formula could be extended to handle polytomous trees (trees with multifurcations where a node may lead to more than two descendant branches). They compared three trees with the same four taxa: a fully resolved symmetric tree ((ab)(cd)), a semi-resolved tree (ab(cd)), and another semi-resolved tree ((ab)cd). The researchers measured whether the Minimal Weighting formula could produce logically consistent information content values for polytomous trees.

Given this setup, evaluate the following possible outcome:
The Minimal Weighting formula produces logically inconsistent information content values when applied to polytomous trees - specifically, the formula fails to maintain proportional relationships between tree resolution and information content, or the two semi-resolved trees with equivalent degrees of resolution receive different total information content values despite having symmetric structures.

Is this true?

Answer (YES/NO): YES